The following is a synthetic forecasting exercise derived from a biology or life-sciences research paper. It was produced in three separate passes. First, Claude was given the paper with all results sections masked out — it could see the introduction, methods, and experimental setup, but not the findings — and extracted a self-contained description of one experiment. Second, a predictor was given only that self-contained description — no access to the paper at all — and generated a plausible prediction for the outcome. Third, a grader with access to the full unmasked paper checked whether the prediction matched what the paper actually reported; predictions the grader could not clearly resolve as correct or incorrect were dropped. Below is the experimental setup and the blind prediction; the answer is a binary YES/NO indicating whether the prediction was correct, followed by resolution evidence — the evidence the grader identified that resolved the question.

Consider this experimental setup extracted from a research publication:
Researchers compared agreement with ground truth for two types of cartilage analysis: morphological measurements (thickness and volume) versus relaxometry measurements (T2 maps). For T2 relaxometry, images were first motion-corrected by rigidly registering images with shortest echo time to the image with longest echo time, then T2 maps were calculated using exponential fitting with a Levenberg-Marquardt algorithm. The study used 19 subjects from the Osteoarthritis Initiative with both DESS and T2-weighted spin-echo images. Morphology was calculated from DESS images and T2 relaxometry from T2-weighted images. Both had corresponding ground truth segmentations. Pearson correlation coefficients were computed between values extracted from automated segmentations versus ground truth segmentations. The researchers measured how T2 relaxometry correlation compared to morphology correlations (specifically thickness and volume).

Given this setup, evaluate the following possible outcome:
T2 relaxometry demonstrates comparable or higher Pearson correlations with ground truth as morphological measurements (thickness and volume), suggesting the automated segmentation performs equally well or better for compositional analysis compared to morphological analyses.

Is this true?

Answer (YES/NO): NO